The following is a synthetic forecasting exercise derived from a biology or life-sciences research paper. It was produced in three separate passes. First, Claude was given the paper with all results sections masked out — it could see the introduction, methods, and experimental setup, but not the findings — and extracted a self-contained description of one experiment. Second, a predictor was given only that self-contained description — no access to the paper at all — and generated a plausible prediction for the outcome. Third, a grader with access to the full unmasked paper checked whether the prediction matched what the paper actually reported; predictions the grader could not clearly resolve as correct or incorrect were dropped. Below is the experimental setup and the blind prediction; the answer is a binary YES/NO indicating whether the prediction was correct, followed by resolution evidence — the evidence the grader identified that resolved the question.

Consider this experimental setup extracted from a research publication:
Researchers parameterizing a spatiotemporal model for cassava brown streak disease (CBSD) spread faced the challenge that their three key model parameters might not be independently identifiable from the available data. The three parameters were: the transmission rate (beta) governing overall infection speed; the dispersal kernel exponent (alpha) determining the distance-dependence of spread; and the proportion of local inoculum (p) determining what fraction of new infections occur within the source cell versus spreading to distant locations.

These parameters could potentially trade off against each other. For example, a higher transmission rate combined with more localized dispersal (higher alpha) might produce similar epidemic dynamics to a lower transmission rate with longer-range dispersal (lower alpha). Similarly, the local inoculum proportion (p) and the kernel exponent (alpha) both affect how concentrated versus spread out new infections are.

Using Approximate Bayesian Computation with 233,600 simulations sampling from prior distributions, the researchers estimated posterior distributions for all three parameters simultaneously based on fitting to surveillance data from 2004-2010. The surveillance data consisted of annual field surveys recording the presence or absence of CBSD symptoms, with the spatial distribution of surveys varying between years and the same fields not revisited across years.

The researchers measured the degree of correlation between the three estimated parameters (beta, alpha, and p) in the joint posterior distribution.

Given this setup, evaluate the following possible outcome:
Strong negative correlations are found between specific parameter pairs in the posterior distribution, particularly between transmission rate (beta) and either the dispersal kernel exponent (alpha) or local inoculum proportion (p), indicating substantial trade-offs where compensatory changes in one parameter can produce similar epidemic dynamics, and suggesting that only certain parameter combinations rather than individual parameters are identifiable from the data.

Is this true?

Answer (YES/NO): NO